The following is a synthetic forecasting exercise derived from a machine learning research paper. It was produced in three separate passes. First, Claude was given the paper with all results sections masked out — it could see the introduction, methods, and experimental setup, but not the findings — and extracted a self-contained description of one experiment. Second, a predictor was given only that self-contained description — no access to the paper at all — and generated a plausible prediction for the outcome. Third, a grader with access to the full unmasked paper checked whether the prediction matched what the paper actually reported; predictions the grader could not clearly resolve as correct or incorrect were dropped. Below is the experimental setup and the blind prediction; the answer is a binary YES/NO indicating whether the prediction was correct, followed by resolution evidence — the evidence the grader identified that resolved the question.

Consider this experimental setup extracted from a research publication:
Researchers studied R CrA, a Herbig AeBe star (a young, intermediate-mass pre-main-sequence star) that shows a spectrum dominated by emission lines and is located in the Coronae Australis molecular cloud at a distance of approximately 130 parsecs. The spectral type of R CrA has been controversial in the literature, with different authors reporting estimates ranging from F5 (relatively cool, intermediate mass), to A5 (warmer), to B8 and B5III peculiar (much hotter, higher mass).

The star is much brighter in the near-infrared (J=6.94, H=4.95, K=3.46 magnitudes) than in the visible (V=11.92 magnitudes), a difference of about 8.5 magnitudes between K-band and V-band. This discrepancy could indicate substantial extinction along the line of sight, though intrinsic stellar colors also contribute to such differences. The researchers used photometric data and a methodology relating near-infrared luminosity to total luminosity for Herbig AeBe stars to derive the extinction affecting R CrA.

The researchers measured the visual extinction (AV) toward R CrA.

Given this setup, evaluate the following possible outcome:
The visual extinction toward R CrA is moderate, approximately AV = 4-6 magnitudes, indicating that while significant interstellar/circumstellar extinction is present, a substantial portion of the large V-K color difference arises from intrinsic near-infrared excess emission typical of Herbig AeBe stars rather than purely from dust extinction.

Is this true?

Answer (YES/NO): YES